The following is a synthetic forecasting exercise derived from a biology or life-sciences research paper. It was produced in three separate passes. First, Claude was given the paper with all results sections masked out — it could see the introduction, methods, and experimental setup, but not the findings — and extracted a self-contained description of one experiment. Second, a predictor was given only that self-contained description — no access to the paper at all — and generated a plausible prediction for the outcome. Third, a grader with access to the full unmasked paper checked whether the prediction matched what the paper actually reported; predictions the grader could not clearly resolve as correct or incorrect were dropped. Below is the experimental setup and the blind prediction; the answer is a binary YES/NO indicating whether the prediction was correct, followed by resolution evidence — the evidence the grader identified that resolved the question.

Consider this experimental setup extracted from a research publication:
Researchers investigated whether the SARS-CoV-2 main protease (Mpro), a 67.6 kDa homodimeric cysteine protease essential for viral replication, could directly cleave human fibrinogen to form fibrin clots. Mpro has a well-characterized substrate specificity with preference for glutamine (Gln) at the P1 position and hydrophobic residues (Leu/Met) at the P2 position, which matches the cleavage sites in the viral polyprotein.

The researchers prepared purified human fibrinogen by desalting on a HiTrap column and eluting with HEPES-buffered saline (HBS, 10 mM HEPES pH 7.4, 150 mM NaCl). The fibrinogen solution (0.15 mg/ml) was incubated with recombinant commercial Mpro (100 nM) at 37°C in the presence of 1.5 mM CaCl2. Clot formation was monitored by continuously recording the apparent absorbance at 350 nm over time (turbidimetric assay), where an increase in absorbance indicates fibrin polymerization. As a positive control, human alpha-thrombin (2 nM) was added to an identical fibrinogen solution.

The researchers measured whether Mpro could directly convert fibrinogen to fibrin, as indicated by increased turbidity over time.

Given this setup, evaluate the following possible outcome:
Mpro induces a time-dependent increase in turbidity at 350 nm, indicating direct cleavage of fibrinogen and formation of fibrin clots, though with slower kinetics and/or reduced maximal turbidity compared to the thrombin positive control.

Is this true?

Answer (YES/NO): NO